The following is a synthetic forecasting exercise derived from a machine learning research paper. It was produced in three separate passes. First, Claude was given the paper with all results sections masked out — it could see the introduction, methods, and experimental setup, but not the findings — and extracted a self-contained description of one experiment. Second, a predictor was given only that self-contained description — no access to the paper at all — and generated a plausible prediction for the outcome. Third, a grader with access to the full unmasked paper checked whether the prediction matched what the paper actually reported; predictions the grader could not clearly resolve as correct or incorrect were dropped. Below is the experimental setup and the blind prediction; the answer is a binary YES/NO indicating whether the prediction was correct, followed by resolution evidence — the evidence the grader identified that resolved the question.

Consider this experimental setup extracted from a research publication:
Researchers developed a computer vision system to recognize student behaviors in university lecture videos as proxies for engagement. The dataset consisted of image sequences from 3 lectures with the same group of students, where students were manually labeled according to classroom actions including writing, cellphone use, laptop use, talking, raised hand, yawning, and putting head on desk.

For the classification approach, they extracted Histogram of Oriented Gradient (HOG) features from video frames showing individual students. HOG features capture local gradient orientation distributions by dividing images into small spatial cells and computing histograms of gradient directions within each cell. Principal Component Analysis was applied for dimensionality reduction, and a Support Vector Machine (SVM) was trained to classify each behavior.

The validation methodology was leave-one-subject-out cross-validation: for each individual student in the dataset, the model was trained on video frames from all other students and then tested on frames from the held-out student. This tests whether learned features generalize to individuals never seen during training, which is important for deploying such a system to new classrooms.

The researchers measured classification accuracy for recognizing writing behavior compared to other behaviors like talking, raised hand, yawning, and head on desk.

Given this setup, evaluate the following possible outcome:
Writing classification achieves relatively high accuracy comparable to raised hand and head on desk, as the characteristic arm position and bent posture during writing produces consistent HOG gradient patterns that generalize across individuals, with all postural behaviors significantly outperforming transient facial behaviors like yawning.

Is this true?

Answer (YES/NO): NO